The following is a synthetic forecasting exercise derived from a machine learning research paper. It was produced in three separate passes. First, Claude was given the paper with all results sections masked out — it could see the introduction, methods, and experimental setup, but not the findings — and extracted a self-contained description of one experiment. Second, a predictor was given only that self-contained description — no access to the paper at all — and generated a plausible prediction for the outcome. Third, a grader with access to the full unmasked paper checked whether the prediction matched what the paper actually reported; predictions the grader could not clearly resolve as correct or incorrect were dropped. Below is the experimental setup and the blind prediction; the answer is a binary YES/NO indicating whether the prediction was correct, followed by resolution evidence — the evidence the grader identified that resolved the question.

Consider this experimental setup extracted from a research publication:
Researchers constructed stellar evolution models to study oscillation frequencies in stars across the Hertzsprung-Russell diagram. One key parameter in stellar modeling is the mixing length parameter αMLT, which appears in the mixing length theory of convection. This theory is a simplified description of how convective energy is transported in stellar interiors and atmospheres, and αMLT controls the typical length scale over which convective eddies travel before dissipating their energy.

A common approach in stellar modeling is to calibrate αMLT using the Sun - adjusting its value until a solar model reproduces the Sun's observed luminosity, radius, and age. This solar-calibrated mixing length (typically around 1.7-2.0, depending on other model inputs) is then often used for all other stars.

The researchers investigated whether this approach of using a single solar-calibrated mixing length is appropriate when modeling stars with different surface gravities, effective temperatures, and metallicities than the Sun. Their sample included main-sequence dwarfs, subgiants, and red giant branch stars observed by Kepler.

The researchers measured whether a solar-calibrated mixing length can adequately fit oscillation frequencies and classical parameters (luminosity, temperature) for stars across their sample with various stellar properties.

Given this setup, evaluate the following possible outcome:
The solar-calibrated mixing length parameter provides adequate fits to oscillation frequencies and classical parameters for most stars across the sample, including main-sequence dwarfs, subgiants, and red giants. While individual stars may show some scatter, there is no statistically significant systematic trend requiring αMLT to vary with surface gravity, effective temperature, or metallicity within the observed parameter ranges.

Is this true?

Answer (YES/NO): NO